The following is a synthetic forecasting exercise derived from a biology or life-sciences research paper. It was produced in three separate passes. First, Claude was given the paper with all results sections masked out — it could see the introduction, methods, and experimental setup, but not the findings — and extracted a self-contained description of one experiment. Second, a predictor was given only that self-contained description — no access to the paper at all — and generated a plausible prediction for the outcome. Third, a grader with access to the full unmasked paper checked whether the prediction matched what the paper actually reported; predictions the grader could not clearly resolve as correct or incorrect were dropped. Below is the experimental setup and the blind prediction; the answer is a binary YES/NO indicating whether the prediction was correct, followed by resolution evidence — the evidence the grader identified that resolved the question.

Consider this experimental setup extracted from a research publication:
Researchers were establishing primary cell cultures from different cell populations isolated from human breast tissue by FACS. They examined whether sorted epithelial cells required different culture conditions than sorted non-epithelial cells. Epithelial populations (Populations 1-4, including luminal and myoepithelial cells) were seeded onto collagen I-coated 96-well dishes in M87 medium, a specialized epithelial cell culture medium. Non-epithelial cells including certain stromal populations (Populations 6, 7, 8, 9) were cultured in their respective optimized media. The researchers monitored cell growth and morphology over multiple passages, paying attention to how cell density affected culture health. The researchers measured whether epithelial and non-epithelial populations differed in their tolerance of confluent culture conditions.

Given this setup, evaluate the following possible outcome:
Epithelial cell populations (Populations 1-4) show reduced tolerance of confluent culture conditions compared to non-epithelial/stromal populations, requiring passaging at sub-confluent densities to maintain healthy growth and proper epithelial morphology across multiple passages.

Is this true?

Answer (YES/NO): YES